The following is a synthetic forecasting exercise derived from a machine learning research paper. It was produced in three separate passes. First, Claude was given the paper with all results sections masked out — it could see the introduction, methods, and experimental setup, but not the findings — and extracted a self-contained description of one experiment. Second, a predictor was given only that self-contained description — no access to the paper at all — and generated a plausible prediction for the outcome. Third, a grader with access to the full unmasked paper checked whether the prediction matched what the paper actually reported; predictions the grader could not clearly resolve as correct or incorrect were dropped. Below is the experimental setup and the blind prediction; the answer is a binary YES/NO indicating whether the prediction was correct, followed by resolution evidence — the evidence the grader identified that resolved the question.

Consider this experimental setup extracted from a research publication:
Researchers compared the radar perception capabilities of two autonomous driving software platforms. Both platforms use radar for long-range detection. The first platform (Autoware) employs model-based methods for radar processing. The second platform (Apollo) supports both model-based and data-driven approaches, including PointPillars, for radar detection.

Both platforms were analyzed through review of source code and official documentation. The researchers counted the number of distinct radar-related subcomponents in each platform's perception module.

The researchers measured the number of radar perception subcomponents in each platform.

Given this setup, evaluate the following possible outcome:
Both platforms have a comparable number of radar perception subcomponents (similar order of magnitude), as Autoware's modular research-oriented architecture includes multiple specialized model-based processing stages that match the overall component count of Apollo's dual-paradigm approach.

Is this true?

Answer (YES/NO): NO